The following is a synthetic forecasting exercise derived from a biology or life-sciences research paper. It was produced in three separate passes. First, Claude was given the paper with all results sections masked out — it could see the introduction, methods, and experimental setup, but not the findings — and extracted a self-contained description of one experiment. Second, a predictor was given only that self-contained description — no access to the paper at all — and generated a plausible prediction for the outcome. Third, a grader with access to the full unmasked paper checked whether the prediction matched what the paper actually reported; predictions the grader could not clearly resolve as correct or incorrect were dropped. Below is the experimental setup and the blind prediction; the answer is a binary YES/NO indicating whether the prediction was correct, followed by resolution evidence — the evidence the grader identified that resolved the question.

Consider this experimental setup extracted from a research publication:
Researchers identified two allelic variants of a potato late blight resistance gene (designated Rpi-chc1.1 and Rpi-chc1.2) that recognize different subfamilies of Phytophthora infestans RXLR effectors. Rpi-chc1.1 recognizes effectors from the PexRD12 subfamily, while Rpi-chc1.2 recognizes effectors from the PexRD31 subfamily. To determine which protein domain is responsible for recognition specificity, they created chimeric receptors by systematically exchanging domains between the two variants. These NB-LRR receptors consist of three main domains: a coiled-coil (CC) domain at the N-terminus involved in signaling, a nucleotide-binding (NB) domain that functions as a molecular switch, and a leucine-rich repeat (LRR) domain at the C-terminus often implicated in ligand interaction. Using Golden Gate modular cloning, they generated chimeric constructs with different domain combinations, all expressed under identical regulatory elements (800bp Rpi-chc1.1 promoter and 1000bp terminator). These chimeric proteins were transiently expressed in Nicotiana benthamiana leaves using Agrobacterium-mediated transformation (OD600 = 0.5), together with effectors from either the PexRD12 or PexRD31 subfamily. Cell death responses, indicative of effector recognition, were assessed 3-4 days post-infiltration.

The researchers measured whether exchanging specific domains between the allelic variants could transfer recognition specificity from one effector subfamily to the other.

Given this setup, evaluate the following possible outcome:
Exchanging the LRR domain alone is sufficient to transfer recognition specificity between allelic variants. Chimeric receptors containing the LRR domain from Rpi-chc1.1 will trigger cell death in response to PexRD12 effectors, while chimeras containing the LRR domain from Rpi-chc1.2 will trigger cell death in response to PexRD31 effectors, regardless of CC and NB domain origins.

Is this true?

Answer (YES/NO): YES